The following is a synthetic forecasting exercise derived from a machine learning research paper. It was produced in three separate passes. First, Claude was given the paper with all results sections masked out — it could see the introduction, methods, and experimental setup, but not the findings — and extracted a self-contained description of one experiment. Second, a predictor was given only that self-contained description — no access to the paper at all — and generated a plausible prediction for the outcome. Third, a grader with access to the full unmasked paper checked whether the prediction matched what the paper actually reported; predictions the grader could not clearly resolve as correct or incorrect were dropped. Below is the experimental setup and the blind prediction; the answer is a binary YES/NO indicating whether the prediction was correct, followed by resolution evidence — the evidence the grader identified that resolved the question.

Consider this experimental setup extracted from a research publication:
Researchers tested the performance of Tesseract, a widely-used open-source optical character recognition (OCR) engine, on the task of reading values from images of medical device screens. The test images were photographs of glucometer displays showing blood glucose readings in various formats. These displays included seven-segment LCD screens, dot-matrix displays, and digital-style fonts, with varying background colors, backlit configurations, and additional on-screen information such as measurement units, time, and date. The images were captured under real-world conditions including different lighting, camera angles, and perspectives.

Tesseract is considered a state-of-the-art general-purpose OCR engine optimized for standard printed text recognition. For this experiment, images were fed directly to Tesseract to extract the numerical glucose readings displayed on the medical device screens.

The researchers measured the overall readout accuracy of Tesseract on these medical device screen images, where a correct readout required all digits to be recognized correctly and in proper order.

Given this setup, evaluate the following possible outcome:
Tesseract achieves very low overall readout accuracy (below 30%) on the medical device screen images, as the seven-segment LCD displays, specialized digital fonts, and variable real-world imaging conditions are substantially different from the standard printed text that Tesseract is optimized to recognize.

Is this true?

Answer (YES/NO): YES